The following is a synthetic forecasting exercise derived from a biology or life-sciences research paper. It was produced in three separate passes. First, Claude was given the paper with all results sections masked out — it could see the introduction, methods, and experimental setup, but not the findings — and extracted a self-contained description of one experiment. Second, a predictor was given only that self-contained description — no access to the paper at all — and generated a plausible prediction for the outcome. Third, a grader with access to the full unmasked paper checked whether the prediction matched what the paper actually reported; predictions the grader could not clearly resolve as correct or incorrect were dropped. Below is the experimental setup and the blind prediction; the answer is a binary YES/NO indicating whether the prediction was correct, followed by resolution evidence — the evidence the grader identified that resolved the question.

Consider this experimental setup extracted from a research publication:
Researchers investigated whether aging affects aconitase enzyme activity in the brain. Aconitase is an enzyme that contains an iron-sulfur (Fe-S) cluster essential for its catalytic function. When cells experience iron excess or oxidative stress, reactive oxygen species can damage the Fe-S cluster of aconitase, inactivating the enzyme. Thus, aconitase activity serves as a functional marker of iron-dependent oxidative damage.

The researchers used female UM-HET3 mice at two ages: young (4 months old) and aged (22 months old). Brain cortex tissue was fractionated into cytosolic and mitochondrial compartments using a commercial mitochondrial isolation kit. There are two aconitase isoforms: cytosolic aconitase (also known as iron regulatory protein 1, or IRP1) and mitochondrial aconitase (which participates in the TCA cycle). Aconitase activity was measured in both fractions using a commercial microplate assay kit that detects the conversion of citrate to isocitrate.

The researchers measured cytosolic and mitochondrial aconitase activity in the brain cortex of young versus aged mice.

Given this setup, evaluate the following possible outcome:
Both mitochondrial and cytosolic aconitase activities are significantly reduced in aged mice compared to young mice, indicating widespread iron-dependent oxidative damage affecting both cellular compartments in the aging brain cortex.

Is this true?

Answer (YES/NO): YES